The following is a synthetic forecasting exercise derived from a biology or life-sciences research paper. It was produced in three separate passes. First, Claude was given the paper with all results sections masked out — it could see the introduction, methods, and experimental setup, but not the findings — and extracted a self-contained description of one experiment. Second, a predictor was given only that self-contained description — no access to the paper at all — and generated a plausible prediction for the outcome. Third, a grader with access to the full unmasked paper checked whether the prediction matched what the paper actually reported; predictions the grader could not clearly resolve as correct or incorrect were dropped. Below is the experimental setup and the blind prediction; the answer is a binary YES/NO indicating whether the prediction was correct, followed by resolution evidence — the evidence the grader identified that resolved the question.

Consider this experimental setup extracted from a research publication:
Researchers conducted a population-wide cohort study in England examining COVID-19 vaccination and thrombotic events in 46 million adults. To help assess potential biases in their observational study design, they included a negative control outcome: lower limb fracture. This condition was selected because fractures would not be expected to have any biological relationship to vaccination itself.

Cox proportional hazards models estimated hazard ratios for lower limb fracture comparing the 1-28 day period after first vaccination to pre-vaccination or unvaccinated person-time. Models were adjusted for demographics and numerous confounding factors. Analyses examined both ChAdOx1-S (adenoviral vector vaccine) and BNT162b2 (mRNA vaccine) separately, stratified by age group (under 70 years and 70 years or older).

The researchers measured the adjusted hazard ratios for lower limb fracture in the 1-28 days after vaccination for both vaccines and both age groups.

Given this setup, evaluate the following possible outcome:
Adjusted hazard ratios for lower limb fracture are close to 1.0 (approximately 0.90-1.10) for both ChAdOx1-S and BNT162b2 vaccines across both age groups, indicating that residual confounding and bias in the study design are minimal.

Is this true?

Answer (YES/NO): NO